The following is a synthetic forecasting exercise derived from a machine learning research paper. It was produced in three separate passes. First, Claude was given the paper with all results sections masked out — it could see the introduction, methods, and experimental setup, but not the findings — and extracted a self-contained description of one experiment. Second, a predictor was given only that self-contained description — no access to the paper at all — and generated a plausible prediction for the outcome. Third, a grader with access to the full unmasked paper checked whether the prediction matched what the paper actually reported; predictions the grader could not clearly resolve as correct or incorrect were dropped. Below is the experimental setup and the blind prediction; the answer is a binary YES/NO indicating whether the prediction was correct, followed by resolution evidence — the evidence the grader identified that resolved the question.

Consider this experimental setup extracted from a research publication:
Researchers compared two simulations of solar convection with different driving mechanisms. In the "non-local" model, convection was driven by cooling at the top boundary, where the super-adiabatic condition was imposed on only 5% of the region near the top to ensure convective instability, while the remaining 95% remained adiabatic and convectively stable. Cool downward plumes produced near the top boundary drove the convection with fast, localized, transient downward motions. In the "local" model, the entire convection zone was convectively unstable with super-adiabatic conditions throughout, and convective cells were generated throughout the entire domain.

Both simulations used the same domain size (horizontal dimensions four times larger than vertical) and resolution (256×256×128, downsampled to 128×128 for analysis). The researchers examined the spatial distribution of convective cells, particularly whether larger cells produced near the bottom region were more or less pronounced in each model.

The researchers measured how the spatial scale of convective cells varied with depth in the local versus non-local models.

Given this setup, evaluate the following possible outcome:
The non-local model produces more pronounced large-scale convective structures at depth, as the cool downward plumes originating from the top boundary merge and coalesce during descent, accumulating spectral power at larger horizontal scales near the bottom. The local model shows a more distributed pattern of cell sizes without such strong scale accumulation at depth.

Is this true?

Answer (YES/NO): NO